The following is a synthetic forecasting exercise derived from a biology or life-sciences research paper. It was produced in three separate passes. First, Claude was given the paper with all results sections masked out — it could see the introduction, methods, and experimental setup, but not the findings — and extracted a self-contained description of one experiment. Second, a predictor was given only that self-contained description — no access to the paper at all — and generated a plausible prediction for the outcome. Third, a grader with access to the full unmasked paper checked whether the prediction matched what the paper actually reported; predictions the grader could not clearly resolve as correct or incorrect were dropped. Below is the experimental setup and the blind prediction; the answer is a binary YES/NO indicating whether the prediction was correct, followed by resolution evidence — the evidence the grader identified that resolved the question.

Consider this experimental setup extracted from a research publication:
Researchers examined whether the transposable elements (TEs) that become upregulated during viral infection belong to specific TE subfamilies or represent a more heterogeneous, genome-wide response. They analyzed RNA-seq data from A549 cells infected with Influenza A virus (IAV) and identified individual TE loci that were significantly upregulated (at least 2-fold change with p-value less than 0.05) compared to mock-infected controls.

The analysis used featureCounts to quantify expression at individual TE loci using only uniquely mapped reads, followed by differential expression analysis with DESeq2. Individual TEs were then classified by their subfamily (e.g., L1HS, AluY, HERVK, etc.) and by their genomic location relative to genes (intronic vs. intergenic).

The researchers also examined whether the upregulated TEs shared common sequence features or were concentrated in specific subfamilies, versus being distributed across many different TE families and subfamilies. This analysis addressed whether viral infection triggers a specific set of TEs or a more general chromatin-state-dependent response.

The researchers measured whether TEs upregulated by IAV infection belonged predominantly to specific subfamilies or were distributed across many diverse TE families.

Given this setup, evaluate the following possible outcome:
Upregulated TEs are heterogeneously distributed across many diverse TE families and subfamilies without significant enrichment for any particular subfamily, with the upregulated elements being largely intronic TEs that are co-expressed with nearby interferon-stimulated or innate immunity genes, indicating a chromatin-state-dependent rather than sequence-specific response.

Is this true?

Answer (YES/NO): NO